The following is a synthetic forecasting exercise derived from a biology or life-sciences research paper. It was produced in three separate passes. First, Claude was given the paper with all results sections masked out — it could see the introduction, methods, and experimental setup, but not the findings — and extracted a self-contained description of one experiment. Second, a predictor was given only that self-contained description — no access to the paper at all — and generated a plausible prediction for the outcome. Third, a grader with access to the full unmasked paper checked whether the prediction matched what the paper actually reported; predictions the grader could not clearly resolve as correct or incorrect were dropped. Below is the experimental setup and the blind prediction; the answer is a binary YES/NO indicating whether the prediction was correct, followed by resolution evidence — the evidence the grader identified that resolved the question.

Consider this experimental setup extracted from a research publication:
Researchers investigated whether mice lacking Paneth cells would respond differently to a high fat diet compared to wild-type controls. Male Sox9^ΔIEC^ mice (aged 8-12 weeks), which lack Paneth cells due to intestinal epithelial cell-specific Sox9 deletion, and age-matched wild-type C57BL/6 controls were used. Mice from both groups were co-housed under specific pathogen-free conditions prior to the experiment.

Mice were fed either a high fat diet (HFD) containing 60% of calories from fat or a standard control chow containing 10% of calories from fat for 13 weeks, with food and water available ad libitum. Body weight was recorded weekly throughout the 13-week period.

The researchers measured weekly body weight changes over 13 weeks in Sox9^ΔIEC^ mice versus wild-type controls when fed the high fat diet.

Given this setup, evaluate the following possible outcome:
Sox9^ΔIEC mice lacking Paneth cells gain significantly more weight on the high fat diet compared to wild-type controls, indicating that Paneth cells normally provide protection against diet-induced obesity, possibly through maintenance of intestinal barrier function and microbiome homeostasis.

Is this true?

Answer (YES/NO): YES